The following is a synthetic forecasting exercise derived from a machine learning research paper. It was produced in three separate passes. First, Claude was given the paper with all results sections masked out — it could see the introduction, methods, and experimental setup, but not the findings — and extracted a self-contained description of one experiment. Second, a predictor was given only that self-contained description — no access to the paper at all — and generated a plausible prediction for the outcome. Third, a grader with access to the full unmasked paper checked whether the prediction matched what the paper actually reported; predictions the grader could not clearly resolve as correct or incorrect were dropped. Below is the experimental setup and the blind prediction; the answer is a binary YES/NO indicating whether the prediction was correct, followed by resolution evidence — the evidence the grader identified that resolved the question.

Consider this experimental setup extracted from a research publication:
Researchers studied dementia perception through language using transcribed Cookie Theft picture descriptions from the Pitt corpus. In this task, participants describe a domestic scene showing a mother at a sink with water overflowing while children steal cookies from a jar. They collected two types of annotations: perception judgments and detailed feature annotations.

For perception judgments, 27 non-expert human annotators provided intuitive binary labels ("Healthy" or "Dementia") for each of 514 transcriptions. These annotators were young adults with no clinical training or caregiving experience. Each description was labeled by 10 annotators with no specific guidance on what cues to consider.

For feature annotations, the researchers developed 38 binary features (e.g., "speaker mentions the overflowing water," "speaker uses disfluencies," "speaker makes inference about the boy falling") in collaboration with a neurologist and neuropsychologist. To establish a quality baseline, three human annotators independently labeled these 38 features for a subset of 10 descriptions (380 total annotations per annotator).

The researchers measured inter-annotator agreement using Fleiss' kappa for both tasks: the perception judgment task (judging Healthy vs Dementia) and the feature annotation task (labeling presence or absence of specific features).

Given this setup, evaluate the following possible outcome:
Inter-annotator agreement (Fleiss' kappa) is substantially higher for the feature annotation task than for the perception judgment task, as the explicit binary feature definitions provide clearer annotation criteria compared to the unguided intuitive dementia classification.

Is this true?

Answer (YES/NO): YES